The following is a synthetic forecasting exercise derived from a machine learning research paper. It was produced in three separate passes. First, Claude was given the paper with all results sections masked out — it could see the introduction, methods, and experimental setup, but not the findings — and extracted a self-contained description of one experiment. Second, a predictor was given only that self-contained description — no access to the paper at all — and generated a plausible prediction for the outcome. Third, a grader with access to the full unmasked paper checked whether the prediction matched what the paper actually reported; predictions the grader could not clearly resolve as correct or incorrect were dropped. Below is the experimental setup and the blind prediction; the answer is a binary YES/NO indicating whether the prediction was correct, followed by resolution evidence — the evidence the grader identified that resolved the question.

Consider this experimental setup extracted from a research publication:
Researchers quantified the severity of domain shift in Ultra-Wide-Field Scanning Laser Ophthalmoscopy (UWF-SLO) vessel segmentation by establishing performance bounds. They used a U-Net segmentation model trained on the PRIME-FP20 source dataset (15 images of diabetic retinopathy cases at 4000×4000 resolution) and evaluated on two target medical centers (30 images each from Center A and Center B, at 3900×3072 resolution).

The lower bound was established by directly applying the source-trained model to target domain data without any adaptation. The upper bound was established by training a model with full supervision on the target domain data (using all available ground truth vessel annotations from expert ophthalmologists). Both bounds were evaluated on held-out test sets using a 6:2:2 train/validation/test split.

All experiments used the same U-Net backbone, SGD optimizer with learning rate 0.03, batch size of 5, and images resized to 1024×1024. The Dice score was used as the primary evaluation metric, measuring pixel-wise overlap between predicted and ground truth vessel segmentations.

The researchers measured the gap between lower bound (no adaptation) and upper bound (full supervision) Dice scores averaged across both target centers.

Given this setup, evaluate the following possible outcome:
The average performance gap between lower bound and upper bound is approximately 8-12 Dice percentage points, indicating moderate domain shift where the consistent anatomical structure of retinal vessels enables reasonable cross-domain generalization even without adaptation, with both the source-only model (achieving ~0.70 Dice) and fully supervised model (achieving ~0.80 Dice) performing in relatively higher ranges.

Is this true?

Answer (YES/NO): NO